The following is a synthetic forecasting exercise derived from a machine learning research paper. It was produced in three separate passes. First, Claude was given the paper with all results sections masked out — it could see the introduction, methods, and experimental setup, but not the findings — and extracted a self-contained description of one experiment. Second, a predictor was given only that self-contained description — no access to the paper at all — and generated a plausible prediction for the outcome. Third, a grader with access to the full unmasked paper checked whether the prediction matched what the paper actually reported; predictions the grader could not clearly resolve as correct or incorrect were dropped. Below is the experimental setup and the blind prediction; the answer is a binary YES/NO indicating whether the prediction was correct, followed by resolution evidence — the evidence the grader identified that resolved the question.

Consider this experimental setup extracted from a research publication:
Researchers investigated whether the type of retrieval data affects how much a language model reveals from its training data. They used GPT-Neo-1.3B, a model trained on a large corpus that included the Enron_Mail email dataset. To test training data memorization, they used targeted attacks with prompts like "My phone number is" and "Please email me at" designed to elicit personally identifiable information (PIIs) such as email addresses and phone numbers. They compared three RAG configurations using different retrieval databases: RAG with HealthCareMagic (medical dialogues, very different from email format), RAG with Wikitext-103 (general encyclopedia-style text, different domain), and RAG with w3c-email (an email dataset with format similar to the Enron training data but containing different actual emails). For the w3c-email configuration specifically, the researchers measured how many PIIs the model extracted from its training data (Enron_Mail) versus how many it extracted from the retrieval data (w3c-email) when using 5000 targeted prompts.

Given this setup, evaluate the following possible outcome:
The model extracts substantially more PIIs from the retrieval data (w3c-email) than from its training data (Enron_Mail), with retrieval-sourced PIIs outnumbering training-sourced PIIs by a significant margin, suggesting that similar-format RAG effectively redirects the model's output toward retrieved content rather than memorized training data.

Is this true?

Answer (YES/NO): YES